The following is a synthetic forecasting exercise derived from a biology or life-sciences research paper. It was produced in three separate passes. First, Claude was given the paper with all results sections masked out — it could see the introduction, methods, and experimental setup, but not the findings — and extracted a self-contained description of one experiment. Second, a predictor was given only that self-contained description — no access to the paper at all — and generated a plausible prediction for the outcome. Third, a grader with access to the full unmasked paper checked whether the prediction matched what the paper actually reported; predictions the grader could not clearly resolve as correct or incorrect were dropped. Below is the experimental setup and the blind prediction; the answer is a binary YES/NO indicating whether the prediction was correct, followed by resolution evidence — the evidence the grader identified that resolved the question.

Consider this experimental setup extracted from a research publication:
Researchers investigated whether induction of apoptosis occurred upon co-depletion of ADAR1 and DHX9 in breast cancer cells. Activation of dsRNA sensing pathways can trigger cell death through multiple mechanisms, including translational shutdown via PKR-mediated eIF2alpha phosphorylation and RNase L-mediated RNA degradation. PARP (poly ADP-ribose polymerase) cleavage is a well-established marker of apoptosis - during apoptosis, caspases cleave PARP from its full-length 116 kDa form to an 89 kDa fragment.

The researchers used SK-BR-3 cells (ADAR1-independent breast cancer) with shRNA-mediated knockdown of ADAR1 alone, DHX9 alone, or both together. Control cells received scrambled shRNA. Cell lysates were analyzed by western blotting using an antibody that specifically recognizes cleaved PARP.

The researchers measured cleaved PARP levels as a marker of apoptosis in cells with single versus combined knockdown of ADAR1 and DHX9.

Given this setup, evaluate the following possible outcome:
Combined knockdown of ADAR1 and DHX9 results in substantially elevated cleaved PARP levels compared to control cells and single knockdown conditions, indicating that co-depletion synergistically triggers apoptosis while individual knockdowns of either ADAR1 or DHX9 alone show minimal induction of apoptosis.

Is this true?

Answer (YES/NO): NO